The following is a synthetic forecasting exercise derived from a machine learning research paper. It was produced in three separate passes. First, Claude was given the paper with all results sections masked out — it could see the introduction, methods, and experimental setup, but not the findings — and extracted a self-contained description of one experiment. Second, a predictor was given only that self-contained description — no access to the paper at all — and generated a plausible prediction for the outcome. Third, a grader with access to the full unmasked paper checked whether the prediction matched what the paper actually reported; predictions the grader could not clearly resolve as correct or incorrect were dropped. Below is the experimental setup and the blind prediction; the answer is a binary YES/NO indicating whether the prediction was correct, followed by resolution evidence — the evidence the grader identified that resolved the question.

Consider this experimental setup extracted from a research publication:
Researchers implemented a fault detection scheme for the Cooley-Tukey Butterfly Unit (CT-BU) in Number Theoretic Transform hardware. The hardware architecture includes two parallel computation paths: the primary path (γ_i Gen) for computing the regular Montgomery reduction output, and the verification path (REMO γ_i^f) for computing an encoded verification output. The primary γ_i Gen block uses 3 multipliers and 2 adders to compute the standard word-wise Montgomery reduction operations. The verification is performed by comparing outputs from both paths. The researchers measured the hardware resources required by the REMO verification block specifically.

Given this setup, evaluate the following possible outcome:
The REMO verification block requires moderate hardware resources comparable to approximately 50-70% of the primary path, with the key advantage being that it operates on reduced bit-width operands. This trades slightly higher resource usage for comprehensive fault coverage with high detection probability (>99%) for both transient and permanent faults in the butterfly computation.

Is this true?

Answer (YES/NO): NO